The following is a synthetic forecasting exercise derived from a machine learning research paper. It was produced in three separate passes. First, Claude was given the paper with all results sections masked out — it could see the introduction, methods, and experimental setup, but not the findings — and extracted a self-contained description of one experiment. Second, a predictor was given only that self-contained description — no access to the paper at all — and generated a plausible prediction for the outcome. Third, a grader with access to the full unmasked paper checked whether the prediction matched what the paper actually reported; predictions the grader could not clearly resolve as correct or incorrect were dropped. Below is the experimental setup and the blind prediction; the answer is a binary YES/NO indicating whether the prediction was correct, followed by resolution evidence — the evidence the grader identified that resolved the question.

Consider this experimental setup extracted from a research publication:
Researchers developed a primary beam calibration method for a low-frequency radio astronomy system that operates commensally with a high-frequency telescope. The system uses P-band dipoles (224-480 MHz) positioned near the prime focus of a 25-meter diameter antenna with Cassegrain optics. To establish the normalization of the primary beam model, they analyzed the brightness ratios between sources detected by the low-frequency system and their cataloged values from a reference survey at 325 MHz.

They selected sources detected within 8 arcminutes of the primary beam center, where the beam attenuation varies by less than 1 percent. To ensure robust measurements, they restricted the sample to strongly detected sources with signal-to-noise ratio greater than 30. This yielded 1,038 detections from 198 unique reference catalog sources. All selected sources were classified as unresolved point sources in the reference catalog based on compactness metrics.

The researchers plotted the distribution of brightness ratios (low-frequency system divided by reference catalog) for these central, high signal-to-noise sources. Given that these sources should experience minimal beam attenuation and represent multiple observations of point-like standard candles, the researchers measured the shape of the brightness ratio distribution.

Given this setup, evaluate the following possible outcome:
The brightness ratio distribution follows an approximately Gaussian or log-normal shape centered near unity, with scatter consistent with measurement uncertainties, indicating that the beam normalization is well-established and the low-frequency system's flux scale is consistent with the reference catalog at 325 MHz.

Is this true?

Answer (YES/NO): NO